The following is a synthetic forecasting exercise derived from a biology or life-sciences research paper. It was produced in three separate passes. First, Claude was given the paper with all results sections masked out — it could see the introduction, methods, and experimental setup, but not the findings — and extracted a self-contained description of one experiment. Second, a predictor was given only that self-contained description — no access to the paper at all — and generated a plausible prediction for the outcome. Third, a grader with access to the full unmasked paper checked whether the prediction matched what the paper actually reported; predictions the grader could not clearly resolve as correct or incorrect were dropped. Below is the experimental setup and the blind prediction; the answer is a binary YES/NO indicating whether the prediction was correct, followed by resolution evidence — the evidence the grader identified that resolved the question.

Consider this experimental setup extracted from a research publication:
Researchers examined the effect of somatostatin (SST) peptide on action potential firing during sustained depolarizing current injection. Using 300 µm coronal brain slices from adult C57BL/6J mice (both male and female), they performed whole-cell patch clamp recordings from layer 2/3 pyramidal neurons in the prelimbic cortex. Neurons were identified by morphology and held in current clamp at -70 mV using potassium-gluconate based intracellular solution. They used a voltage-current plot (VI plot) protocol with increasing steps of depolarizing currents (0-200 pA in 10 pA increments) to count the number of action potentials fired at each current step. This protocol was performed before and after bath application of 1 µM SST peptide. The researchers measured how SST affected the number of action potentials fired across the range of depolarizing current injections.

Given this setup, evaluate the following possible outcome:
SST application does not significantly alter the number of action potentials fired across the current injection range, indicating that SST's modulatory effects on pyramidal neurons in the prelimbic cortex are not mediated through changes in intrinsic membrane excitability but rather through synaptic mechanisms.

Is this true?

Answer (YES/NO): NO